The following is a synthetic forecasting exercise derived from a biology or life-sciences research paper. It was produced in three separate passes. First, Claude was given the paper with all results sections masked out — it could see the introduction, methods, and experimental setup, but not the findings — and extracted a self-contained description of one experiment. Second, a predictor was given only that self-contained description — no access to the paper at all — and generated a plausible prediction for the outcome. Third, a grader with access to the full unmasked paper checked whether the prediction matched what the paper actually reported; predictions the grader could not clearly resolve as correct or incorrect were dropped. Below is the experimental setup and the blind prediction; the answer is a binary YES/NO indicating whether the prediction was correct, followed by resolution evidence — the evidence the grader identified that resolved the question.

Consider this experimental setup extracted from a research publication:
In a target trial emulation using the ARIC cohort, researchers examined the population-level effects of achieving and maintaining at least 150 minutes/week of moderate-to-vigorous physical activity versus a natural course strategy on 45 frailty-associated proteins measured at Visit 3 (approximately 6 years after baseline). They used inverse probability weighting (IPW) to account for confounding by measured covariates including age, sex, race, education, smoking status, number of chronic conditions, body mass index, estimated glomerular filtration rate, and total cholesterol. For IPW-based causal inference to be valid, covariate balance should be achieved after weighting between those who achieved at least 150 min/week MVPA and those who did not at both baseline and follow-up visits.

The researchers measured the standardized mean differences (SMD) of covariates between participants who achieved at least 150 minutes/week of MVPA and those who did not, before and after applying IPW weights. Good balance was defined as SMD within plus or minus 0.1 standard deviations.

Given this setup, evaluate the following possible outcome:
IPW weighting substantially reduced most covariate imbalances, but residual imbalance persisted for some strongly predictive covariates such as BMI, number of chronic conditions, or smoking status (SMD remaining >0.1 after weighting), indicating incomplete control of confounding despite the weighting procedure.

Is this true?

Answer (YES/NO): NO